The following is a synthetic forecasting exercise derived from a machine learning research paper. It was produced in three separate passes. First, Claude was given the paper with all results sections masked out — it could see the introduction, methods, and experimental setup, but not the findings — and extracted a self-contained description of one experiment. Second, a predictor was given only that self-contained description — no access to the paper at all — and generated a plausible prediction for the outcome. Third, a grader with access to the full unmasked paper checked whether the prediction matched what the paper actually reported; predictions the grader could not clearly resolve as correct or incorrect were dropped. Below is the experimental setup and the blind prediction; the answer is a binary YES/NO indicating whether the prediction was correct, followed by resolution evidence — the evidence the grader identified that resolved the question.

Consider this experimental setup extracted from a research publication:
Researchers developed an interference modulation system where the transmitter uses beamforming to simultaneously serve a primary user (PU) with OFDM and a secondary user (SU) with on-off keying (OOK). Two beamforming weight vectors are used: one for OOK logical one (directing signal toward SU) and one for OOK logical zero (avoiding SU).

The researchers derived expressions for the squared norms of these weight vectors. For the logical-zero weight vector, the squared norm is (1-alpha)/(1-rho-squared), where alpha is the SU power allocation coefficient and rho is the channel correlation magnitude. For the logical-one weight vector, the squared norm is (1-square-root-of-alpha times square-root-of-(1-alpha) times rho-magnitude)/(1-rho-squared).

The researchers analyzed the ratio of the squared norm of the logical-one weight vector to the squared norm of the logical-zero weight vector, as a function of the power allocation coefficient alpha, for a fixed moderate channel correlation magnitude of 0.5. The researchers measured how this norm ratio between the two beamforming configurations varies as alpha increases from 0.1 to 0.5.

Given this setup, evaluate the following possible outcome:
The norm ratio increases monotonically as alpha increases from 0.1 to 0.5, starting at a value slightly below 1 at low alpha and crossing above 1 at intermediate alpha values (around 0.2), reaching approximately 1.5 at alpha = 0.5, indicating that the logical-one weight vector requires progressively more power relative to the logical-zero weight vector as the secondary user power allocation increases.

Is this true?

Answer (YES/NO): YES